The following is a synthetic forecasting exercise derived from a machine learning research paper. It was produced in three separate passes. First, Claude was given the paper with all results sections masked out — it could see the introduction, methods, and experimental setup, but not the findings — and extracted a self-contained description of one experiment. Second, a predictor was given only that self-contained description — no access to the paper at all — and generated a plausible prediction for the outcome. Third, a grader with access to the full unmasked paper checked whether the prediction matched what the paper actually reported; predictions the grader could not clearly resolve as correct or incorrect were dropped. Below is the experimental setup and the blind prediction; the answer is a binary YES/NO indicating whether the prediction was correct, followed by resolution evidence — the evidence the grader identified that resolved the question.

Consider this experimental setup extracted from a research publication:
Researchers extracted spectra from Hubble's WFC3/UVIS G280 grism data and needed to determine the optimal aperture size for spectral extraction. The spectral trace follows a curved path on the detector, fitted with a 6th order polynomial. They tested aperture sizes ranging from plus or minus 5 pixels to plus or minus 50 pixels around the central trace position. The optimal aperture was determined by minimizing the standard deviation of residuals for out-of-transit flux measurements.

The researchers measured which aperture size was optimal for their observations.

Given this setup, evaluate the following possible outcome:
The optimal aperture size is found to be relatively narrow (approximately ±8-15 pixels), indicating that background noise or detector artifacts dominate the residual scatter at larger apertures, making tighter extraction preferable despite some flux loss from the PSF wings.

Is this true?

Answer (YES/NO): YES